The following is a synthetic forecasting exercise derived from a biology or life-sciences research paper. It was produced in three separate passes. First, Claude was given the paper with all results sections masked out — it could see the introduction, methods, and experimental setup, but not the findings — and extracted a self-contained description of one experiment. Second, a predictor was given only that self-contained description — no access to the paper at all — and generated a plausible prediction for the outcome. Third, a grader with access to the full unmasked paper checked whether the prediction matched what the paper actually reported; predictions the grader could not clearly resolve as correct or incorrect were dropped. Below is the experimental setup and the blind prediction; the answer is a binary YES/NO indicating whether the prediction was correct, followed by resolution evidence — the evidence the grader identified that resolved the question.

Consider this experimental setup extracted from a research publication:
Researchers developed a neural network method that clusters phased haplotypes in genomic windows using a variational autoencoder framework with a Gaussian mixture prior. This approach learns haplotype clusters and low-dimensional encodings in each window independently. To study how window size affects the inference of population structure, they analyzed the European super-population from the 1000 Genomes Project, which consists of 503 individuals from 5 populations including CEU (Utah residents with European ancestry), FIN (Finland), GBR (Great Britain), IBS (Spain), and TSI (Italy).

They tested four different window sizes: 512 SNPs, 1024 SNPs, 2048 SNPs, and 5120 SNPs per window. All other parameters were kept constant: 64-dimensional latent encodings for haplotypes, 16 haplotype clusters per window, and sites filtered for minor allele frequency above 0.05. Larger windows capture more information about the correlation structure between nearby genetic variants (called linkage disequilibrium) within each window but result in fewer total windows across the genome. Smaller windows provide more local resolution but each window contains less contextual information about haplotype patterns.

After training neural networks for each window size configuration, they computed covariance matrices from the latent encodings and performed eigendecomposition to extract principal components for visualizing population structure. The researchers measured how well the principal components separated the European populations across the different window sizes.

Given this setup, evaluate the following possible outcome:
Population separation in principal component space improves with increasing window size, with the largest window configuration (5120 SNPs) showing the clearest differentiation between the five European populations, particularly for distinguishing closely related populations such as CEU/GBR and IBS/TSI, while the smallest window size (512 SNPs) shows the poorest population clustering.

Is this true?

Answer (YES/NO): NO